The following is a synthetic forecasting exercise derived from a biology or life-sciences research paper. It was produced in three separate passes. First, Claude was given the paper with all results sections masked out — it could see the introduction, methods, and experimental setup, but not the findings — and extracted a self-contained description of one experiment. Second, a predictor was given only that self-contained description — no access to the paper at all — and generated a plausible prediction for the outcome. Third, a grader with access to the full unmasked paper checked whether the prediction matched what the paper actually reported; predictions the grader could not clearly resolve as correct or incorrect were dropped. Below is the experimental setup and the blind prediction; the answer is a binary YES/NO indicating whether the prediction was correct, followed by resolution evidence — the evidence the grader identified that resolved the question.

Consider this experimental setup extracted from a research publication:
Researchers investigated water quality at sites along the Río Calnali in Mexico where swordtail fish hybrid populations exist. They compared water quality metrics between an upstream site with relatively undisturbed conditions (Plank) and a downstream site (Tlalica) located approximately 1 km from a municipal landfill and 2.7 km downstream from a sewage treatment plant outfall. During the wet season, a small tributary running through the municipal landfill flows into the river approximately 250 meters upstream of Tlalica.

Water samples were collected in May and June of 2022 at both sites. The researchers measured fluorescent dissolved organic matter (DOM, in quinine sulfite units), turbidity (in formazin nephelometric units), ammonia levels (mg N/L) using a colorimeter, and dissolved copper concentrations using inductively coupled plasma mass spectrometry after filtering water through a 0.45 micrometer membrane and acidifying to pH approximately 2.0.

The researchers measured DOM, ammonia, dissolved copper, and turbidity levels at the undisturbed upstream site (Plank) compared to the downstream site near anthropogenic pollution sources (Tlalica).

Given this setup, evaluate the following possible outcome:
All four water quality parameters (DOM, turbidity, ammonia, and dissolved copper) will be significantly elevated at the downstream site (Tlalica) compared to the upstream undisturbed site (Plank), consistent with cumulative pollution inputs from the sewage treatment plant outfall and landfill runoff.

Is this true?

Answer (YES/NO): NO